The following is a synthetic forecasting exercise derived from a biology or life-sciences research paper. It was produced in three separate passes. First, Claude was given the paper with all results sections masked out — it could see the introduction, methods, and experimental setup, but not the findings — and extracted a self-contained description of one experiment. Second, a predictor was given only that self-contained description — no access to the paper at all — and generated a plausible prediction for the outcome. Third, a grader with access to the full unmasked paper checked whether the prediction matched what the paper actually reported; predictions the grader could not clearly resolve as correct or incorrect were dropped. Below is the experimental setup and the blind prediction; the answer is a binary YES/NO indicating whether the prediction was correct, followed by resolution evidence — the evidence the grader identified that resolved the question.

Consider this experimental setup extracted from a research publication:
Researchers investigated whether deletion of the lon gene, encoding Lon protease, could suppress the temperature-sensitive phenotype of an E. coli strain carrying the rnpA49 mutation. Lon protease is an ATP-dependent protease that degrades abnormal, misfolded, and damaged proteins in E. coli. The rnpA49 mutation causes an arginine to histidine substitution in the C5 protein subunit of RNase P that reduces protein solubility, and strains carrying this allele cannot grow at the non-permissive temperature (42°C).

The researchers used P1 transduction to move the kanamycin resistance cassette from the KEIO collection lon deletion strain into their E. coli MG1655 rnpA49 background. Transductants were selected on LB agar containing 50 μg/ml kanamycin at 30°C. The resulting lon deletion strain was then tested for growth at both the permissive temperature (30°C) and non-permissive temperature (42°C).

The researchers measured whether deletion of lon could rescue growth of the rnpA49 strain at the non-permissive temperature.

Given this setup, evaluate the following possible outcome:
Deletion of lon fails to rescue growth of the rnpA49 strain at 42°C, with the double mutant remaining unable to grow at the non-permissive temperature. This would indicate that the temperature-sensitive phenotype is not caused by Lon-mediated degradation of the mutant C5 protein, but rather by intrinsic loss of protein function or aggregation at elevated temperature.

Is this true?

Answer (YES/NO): NO